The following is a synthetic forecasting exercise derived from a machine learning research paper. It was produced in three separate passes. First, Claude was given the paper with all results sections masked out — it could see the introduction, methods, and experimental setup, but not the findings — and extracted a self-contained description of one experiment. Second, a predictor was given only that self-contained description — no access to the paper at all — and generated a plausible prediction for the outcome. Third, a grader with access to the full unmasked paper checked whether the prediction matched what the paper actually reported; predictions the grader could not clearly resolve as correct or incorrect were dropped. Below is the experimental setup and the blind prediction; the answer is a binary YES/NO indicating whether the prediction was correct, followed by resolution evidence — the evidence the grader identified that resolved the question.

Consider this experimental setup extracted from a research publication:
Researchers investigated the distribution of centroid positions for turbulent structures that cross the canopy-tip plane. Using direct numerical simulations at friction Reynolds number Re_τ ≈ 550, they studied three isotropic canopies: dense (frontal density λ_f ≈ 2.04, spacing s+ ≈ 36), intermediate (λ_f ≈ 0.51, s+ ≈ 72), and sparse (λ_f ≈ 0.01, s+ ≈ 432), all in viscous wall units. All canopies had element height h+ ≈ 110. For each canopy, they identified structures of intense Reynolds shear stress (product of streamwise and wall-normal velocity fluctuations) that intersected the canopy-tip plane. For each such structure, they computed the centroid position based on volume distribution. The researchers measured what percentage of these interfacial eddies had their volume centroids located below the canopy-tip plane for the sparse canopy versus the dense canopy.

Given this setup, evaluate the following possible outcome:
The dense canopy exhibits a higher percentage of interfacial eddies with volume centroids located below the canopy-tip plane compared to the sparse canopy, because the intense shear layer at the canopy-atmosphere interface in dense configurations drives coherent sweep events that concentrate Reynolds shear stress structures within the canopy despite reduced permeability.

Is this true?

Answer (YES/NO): NO